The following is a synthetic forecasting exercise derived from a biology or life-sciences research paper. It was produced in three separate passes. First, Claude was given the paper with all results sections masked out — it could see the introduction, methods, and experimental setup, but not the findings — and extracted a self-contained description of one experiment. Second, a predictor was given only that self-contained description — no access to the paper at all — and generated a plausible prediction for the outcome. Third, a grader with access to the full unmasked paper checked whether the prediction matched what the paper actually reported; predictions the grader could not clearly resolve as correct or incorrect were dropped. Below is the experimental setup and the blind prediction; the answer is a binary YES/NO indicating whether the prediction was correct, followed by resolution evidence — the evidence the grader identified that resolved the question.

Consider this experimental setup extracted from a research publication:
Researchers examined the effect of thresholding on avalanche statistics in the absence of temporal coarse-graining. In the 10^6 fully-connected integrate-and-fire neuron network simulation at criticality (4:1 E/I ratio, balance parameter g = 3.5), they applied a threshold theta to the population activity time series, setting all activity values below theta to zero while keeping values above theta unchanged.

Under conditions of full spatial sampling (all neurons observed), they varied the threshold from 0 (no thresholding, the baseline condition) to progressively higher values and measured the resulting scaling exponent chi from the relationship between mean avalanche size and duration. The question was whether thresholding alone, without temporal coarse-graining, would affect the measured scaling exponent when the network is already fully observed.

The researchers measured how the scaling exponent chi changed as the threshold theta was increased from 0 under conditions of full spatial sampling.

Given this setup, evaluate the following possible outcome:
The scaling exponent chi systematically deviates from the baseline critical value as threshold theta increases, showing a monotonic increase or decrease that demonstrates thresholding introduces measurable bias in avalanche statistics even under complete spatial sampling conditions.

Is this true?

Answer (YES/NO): YES